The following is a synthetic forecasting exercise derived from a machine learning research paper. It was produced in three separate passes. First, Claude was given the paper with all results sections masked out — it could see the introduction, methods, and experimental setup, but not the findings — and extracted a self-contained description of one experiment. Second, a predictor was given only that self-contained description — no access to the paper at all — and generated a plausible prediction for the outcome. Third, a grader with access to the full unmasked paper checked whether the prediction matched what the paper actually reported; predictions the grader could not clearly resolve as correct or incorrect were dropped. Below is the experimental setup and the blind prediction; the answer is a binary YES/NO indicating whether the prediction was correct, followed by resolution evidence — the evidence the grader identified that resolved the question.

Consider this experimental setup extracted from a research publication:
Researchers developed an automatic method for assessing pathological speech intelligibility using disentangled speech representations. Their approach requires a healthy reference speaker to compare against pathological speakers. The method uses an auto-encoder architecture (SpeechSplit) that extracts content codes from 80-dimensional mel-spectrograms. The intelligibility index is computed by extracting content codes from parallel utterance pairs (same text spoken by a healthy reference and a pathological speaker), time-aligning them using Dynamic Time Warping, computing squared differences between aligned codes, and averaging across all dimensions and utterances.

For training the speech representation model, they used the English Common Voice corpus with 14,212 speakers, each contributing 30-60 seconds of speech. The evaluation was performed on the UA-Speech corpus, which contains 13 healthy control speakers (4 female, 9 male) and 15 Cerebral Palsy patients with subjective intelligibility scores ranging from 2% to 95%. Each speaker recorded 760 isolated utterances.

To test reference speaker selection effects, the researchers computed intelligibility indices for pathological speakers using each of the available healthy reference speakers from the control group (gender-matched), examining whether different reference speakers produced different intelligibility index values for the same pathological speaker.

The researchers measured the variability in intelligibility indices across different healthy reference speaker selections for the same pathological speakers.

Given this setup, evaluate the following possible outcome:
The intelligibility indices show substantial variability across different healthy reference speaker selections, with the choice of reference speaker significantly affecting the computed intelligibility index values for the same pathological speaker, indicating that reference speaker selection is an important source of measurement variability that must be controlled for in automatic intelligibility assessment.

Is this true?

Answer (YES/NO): NO